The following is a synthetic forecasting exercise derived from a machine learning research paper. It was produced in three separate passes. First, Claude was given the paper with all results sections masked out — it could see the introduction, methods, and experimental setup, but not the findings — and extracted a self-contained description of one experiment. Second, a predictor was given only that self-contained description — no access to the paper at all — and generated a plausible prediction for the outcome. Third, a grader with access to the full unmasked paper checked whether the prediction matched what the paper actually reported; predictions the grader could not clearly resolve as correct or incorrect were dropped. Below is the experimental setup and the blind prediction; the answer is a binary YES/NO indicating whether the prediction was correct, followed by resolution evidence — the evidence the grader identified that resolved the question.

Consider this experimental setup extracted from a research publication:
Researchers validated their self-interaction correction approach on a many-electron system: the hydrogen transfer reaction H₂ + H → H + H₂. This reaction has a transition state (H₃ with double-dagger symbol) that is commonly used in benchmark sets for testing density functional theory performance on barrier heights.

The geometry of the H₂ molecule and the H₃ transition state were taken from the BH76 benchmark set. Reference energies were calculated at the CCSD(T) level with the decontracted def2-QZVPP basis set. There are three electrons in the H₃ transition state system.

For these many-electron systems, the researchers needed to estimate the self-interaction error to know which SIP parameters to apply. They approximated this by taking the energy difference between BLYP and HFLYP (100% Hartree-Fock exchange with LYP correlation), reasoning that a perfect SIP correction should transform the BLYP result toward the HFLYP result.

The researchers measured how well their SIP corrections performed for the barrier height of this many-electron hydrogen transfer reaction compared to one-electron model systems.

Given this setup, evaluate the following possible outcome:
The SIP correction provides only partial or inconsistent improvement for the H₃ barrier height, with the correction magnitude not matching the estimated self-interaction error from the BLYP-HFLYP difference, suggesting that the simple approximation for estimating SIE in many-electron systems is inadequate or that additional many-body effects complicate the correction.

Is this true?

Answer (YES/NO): YES